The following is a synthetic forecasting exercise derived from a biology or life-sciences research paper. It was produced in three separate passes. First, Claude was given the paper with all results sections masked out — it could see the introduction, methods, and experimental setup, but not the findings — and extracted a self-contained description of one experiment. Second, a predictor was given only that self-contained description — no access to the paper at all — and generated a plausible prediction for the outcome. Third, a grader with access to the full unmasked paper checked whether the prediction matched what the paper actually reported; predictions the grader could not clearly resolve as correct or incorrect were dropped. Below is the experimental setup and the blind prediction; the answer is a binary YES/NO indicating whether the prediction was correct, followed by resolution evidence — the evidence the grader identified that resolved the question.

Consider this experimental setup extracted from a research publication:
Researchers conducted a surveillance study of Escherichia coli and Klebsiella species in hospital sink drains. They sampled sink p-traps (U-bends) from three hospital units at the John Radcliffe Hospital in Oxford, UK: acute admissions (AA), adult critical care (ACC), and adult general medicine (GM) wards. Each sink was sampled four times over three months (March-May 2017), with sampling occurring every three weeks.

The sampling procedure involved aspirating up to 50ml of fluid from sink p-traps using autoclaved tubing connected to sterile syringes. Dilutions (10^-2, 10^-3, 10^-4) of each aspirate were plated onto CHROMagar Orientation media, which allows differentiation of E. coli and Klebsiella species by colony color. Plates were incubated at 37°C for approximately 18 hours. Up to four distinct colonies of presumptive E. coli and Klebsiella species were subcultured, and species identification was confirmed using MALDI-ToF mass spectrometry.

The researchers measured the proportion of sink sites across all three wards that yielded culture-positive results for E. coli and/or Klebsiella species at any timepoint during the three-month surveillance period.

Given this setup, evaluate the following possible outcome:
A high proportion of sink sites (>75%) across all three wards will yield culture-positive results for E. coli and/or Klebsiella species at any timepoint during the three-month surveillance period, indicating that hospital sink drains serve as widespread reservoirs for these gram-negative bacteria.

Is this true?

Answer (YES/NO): NO